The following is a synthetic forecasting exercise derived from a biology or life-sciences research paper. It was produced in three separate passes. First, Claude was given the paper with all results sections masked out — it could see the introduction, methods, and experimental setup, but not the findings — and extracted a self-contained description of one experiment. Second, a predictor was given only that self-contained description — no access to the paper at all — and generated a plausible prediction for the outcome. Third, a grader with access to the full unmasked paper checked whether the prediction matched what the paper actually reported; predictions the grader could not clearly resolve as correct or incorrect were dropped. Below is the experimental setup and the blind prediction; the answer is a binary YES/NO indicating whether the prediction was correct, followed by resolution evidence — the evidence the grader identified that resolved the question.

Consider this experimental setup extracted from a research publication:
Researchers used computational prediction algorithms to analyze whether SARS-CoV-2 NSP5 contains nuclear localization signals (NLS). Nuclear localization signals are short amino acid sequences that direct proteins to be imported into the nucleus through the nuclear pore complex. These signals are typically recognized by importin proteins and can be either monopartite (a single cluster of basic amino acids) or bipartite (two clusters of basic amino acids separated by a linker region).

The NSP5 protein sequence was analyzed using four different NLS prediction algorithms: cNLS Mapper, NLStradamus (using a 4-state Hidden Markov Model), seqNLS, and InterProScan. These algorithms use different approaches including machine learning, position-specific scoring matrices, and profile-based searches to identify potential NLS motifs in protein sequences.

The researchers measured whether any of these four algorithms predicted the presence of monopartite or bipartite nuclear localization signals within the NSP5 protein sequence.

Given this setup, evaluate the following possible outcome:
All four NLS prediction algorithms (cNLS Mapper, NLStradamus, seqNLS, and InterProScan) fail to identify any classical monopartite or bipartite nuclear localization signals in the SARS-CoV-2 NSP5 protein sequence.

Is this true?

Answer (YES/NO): YES